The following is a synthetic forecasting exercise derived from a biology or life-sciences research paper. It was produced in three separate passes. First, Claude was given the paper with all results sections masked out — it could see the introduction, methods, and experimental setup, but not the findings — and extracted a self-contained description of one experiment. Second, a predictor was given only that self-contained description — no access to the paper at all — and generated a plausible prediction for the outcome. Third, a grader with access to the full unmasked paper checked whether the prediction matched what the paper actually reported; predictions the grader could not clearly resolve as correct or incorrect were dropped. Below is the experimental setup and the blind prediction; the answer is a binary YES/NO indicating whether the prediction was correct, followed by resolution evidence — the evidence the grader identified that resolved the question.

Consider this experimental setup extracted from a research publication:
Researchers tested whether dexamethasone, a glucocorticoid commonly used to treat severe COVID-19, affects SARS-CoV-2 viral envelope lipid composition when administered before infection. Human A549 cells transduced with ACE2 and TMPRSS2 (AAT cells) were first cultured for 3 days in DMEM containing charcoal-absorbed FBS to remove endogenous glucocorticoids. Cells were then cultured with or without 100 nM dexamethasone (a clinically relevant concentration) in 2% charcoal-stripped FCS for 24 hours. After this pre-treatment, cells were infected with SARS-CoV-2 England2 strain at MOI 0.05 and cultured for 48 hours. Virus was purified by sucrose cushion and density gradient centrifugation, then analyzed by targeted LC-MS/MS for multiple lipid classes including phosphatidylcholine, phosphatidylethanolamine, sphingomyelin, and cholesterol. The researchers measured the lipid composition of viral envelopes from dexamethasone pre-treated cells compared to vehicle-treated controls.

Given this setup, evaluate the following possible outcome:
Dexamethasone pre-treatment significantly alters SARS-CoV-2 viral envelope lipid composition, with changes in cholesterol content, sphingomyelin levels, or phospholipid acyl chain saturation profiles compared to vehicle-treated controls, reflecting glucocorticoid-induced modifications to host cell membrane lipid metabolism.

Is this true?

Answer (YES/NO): NO